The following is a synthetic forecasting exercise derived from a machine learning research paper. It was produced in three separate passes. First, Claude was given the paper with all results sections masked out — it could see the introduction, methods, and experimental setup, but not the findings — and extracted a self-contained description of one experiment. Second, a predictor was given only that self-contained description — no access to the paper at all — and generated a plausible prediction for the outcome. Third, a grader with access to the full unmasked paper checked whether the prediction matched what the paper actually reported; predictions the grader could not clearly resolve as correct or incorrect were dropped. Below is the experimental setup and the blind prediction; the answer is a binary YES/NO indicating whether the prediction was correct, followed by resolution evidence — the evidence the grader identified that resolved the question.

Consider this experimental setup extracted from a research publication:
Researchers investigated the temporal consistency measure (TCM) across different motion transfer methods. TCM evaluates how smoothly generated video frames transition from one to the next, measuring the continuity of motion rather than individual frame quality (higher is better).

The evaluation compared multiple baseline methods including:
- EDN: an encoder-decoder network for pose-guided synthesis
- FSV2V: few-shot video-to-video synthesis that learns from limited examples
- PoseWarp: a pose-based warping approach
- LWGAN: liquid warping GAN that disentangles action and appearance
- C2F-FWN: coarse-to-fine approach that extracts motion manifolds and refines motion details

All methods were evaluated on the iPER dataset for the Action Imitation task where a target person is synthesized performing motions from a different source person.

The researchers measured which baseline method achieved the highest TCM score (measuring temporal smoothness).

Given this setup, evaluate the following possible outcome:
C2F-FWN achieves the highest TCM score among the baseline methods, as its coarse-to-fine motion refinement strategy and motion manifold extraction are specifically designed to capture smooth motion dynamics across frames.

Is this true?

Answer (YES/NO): YES